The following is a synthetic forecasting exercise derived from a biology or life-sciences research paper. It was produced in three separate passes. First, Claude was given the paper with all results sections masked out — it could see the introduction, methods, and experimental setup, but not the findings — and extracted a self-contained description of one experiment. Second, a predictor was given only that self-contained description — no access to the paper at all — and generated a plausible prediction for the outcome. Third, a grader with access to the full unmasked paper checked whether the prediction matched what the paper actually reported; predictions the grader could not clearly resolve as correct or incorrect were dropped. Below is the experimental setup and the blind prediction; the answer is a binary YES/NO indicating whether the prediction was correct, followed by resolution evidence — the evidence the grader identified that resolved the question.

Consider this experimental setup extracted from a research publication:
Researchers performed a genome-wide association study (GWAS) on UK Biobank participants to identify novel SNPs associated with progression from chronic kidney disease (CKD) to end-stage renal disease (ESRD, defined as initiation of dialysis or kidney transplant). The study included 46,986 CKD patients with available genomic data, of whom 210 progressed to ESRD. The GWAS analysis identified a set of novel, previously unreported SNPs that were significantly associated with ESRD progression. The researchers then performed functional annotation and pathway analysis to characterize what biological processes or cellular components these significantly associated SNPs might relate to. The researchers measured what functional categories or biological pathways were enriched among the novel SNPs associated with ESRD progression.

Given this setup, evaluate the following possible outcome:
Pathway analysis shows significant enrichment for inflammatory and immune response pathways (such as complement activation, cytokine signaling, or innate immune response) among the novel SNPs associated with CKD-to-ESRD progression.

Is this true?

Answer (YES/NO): NO